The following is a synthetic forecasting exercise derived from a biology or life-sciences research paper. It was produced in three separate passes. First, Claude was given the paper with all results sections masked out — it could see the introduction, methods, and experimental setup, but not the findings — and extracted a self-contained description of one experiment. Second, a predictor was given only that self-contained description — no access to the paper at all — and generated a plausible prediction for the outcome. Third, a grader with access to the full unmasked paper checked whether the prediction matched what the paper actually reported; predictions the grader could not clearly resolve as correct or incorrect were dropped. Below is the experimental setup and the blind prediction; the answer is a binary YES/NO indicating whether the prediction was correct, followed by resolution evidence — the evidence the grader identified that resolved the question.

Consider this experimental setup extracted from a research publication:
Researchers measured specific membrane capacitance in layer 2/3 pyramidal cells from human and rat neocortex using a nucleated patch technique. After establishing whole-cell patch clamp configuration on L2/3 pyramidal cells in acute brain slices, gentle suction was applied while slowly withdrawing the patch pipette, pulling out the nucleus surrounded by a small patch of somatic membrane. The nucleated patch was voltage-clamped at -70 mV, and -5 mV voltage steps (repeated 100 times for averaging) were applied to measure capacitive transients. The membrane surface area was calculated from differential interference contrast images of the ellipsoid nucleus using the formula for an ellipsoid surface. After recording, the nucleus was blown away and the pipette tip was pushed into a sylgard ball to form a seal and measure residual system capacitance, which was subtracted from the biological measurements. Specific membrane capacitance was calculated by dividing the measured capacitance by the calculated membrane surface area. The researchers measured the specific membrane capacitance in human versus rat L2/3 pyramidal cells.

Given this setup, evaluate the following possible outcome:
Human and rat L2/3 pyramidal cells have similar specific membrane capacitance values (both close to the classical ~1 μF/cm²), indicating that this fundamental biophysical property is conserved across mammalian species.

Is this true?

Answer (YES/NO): YES